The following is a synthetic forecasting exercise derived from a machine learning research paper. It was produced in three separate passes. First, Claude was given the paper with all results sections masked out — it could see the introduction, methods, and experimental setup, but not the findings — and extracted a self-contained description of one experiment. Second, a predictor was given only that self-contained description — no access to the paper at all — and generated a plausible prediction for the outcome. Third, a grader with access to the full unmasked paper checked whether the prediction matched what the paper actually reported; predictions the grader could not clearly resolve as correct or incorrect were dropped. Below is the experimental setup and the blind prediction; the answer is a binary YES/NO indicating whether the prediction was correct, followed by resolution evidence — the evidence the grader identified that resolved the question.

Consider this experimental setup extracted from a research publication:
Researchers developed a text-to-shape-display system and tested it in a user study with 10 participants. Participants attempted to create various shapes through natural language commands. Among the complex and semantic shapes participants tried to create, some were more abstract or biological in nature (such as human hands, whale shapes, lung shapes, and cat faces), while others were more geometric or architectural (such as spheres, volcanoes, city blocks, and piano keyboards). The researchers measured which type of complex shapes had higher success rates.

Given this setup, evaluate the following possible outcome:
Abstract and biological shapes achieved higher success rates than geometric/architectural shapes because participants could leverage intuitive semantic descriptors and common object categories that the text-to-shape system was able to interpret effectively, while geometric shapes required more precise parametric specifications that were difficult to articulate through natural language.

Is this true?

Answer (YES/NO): NO